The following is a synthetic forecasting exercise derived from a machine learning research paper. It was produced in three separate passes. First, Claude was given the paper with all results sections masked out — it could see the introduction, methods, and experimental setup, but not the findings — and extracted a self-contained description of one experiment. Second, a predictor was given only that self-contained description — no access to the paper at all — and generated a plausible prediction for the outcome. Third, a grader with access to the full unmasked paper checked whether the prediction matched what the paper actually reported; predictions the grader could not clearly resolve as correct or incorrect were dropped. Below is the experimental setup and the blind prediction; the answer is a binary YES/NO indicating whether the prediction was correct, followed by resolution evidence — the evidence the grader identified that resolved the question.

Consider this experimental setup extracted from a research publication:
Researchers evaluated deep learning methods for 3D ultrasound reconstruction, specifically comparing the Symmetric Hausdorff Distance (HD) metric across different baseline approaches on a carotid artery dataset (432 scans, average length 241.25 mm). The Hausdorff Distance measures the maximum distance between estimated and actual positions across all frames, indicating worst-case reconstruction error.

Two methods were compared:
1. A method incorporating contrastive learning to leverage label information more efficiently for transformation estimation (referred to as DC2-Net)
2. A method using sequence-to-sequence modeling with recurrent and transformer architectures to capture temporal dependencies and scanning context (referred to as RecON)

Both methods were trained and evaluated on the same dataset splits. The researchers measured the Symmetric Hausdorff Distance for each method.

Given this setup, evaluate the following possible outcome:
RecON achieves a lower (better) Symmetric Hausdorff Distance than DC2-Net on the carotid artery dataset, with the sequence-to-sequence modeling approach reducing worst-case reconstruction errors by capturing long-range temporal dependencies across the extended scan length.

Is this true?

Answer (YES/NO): YES